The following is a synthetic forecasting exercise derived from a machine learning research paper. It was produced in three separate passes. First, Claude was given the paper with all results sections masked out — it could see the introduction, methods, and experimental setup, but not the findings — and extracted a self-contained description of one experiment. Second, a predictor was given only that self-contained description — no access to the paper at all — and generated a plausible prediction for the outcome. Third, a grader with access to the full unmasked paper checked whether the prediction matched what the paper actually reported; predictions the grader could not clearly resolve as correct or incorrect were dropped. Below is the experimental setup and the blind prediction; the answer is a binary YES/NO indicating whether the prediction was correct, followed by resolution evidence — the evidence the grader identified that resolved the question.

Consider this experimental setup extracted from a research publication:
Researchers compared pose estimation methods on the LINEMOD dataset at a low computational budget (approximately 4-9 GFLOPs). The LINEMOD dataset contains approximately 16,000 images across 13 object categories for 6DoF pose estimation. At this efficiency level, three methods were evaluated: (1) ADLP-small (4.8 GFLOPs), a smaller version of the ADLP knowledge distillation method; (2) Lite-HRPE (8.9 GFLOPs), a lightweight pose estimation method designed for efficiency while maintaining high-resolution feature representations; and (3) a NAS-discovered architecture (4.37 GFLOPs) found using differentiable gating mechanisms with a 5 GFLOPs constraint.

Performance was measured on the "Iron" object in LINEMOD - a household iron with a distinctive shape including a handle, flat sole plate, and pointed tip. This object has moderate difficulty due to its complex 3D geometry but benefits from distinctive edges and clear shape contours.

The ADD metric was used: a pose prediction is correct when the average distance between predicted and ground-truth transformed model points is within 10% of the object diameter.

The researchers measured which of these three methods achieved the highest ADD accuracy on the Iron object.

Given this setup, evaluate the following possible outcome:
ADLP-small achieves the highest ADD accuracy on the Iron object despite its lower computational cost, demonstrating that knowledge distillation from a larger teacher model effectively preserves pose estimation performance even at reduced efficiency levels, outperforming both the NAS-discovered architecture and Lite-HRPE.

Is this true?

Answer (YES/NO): NO